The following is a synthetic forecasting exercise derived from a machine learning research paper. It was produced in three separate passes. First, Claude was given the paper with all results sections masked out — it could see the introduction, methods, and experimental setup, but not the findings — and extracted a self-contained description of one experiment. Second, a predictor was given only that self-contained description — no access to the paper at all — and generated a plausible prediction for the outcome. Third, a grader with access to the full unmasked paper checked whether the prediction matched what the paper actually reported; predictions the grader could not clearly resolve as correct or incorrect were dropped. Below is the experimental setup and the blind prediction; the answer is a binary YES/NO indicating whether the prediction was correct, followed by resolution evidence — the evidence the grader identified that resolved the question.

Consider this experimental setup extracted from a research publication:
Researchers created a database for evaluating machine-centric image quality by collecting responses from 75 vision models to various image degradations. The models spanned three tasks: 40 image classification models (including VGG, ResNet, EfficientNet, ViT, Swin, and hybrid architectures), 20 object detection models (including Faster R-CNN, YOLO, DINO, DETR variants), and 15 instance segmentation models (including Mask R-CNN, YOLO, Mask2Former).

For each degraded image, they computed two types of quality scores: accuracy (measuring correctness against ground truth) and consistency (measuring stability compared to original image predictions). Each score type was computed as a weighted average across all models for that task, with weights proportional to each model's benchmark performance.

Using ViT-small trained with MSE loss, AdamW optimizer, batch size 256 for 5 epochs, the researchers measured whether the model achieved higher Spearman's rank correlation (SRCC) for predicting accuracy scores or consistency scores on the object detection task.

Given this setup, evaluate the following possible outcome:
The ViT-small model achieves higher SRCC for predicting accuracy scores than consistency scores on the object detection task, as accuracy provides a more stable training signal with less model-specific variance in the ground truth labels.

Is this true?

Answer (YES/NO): NO